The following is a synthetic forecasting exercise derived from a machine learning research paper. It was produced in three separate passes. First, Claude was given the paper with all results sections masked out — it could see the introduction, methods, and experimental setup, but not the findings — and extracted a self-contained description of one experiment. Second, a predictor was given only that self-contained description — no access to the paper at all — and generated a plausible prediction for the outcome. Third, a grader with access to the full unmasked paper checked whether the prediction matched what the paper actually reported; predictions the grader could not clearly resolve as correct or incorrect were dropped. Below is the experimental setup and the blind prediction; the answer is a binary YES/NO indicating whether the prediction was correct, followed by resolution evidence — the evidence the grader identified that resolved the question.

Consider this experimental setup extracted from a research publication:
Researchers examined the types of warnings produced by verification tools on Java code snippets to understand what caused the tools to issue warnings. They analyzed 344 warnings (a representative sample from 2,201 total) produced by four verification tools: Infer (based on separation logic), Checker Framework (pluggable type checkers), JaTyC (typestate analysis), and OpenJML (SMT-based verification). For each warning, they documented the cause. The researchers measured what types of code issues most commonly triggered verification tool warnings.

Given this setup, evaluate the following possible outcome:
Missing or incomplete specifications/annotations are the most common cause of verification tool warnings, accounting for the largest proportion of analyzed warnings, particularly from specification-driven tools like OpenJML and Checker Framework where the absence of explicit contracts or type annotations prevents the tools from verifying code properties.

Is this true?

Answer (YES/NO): NO